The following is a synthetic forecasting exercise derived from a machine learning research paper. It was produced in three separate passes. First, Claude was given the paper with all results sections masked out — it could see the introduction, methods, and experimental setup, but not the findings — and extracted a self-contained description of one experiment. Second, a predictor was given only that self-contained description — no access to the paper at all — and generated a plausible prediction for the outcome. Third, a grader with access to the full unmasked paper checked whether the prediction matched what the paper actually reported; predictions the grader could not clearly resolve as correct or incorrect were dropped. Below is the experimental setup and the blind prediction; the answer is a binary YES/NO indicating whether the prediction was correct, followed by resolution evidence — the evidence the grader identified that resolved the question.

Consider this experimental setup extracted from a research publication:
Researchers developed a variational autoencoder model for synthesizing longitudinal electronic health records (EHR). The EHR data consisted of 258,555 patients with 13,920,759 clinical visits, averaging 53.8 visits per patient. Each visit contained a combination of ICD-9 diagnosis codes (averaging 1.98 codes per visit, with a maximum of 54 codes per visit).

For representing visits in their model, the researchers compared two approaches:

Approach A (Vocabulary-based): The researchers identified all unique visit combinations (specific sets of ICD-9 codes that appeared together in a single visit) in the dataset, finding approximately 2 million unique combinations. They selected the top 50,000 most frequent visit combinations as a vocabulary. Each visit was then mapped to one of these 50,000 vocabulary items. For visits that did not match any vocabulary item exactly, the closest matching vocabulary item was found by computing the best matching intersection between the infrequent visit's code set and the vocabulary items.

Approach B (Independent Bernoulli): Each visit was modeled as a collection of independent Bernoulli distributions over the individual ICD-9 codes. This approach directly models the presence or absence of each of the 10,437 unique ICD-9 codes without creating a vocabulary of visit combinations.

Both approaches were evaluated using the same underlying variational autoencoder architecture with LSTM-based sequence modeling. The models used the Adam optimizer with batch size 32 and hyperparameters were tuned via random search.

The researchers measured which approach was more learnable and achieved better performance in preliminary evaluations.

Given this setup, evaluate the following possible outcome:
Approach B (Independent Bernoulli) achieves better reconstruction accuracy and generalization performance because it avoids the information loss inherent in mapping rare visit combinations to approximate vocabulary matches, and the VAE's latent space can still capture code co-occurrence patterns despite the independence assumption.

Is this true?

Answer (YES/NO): NO